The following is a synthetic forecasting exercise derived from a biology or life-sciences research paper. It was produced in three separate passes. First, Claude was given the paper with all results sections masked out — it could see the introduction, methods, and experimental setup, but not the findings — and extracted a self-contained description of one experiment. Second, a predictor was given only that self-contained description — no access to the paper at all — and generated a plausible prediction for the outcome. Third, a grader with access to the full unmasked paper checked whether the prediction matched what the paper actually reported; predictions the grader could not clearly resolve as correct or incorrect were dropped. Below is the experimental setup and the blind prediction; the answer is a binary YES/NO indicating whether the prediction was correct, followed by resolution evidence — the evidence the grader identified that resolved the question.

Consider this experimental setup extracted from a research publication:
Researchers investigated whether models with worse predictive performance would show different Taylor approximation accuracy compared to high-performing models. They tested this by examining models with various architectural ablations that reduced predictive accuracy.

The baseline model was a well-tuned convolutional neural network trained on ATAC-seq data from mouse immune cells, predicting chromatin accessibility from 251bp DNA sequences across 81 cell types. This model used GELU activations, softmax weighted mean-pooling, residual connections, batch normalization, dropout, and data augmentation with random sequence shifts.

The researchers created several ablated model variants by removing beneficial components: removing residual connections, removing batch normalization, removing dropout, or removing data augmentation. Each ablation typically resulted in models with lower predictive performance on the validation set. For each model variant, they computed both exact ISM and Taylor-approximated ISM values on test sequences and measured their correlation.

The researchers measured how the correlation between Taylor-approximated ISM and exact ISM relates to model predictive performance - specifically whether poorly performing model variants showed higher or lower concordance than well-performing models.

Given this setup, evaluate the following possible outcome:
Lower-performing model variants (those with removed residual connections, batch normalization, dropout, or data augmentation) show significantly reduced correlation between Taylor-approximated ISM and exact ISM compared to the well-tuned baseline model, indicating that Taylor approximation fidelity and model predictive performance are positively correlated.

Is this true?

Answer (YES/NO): NO